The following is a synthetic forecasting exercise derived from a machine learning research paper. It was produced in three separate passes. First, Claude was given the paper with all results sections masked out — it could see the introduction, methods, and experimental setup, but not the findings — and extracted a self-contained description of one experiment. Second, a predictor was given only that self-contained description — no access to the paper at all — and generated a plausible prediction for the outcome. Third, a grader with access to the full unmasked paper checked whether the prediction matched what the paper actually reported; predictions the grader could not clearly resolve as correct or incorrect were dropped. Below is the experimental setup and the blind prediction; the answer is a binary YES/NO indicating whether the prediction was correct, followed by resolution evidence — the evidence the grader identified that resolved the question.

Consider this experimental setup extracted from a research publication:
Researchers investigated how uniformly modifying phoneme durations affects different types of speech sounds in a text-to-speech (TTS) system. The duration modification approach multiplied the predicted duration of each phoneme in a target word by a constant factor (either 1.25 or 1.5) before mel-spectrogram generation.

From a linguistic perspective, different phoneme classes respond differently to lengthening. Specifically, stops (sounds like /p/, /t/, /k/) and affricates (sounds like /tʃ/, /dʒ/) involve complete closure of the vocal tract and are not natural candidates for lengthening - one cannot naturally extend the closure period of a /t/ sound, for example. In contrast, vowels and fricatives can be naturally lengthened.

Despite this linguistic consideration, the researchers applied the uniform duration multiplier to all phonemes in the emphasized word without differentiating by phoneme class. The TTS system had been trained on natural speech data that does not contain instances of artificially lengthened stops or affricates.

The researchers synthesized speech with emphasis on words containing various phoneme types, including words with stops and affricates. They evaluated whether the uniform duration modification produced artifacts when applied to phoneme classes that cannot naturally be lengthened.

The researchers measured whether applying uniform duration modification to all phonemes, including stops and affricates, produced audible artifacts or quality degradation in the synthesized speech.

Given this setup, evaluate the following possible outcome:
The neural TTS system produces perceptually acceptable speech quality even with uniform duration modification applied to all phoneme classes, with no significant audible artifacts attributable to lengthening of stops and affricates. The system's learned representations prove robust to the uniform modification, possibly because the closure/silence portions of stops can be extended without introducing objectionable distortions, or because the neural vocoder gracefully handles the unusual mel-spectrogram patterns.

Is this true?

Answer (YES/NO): YES